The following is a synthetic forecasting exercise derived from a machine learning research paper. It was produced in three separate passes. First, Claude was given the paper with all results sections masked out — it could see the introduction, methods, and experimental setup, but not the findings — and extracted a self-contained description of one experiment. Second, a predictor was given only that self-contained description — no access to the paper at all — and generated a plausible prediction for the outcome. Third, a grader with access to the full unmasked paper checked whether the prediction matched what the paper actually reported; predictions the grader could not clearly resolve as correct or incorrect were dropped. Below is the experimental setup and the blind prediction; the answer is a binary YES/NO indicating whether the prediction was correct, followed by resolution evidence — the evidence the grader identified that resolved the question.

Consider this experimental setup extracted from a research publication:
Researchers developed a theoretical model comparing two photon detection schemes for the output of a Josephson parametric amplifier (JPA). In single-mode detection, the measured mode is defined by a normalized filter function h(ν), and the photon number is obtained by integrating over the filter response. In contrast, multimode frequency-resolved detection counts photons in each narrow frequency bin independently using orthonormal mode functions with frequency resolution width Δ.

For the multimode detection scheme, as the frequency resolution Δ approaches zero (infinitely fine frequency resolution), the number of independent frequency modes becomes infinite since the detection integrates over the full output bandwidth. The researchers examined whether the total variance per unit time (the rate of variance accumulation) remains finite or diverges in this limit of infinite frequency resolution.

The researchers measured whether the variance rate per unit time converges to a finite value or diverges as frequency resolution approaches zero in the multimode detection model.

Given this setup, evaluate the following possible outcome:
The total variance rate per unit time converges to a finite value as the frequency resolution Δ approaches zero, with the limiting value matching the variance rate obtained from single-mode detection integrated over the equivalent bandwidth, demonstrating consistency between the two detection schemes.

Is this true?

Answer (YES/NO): NO